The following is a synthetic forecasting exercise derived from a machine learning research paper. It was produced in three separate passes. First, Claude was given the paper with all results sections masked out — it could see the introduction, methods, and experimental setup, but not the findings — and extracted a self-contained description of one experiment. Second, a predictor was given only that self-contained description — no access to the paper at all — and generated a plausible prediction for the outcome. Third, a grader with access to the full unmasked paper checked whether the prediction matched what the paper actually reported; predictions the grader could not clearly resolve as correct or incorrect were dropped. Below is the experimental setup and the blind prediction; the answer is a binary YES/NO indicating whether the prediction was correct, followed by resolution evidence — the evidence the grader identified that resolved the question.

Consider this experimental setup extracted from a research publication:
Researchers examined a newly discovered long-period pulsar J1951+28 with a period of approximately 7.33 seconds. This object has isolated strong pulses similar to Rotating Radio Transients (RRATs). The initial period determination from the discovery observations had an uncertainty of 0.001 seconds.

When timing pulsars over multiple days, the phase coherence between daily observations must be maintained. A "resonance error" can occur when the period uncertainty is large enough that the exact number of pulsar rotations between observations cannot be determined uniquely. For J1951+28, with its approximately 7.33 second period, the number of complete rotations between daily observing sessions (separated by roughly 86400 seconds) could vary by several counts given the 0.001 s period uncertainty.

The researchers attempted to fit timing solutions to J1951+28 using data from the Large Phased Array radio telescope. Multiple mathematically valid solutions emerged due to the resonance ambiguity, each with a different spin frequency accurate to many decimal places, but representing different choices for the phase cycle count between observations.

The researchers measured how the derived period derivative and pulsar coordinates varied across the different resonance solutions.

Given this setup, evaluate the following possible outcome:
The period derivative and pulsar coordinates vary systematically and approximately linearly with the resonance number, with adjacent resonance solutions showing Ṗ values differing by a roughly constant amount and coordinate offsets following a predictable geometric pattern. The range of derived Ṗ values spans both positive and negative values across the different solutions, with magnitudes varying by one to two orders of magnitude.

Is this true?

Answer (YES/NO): NO